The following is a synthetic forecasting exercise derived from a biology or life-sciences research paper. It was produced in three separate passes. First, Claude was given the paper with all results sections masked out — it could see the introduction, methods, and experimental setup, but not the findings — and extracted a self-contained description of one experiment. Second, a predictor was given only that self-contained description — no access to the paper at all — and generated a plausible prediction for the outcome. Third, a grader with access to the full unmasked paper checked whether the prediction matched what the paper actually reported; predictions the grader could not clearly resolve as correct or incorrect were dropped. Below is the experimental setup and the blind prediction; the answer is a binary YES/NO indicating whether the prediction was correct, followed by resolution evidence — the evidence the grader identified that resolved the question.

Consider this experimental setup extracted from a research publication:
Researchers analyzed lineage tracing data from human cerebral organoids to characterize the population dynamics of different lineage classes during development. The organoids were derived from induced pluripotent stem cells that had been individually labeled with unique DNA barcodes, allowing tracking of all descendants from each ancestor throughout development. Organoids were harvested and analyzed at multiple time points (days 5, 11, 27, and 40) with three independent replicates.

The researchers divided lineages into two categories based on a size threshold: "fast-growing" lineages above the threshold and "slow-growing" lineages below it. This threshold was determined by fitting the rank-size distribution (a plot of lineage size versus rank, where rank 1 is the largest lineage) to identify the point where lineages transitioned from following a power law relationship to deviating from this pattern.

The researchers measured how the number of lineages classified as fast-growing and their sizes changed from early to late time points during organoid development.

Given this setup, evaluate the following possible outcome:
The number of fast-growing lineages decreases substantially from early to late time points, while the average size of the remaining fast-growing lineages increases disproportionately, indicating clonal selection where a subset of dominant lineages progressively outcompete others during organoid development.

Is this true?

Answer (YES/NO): YES